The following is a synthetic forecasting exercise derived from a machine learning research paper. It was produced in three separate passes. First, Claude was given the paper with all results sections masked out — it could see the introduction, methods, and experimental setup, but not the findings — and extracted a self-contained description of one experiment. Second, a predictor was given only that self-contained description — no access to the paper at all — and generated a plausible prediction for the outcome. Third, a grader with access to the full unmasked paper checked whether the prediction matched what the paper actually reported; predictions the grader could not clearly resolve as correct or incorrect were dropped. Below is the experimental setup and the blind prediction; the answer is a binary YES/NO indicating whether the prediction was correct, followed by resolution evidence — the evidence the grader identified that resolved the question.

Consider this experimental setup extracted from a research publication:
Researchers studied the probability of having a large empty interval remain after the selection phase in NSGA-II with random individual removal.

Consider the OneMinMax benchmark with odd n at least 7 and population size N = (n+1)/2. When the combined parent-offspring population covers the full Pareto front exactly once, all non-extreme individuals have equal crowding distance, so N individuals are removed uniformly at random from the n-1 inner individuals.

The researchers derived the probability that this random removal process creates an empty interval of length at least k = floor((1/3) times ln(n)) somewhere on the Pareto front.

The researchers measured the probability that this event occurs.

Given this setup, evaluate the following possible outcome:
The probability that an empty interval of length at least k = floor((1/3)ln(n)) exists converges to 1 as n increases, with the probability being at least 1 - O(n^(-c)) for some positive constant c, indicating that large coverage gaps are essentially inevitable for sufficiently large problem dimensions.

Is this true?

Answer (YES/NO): YES